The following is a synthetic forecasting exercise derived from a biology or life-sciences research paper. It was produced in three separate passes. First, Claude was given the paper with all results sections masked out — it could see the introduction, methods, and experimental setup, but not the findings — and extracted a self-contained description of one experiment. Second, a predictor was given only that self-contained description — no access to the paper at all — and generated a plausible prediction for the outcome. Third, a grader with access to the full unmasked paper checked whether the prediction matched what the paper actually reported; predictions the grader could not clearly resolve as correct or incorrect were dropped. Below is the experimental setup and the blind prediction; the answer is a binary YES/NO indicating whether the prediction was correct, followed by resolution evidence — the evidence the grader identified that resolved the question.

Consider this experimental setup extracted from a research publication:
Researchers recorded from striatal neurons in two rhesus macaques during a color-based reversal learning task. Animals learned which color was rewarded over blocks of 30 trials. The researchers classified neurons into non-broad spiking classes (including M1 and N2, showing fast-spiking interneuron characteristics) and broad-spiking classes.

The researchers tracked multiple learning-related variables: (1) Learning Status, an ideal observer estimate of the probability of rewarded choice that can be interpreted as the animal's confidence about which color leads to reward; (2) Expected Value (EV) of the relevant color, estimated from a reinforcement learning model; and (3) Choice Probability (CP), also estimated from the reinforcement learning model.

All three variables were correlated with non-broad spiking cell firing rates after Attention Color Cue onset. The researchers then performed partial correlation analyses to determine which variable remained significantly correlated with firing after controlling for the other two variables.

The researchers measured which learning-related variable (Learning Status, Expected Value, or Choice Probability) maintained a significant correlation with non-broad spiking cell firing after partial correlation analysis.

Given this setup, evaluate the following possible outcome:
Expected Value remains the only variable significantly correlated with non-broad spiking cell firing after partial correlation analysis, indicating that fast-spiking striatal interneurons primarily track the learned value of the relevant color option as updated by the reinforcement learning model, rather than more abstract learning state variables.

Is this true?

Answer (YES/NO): NO